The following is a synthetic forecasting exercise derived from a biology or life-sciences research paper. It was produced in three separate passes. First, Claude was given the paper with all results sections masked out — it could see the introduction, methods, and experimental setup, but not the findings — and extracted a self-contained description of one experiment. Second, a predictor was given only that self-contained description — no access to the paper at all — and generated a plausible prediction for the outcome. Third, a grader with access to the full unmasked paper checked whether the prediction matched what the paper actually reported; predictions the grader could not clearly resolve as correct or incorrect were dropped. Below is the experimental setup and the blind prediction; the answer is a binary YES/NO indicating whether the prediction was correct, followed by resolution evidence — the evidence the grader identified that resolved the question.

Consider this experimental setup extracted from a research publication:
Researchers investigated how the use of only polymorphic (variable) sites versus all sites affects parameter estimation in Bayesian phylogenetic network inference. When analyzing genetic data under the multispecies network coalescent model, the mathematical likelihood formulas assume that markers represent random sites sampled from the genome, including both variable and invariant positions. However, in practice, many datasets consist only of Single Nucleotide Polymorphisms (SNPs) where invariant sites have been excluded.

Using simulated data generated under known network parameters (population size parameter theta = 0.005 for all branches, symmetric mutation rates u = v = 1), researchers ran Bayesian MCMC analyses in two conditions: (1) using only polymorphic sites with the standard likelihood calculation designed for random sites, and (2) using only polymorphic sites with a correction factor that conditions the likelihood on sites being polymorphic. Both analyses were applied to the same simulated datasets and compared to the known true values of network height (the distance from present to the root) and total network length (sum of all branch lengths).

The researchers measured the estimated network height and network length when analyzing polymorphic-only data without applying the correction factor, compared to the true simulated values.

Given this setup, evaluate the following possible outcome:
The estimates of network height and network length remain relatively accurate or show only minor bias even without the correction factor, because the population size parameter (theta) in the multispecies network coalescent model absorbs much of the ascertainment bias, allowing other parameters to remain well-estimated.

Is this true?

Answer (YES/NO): NO